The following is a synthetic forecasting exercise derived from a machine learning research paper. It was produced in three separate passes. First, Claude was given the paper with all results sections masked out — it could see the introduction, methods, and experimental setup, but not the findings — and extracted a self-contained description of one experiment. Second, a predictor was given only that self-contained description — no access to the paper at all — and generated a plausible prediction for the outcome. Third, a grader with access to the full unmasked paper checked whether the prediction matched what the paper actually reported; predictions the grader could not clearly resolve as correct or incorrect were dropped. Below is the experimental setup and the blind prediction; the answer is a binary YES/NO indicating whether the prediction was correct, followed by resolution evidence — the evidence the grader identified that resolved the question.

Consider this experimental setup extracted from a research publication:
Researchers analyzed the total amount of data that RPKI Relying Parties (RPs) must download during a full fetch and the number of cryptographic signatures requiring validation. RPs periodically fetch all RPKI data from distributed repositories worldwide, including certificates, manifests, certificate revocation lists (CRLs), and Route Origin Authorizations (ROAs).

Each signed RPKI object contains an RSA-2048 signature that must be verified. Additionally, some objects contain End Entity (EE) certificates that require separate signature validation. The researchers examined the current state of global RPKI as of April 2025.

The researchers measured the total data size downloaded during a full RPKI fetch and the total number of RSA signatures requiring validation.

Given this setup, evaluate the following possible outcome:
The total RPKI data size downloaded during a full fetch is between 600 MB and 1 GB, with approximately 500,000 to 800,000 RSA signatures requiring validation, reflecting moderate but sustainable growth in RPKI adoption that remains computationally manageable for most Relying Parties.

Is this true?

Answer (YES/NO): NO